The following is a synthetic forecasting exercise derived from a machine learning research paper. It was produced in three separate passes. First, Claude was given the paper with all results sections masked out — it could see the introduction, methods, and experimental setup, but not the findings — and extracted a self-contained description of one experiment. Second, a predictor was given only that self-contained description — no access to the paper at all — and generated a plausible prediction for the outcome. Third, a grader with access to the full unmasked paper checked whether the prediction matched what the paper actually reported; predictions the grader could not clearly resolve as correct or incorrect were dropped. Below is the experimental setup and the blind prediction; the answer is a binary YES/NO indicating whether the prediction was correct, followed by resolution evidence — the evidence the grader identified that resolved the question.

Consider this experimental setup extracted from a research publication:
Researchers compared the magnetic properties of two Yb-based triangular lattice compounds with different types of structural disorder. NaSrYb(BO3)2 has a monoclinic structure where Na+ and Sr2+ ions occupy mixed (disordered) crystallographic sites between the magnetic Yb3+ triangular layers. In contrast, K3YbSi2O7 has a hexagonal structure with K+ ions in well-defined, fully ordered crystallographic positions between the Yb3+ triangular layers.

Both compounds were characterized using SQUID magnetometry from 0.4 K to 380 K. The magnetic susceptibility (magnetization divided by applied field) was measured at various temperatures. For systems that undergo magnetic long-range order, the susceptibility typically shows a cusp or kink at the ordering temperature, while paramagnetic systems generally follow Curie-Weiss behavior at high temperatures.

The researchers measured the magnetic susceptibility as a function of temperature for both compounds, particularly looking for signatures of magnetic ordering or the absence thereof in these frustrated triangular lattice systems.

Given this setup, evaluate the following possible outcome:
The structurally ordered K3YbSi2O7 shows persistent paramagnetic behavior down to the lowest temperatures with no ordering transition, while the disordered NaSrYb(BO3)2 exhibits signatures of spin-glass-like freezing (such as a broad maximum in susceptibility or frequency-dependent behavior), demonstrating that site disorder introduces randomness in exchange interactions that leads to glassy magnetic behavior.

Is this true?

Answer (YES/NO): NO